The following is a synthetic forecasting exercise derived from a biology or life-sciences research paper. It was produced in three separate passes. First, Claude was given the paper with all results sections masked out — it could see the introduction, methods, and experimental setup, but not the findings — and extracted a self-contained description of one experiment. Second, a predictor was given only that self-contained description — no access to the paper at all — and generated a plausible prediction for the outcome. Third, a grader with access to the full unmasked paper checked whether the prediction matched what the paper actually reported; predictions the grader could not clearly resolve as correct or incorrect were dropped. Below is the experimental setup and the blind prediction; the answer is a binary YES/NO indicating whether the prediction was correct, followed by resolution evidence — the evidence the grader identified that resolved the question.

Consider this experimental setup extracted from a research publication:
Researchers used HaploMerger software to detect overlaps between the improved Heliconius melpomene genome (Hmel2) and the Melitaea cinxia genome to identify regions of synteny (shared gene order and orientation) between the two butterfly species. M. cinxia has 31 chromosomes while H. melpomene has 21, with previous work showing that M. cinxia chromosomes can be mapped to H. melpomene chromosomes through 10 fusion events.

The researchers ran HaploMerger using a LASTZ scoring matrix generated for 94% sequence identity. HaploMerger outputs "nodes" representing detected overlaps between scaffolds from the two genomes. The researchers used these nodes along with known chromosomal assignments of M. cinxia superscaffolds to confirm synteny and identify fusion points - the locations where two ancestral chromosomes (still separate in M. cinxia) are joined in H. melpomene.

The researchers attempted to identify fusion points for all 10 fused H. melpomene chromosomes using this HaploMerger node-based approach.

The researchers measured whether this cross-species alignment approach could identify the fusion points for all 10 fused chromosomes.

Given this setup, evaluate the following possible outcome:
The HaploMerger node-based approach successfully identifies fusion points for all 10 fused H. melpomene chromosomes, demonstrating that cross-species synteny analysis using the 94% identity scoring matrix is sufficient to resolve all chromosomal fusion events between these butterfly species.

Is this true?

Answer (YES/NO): NO